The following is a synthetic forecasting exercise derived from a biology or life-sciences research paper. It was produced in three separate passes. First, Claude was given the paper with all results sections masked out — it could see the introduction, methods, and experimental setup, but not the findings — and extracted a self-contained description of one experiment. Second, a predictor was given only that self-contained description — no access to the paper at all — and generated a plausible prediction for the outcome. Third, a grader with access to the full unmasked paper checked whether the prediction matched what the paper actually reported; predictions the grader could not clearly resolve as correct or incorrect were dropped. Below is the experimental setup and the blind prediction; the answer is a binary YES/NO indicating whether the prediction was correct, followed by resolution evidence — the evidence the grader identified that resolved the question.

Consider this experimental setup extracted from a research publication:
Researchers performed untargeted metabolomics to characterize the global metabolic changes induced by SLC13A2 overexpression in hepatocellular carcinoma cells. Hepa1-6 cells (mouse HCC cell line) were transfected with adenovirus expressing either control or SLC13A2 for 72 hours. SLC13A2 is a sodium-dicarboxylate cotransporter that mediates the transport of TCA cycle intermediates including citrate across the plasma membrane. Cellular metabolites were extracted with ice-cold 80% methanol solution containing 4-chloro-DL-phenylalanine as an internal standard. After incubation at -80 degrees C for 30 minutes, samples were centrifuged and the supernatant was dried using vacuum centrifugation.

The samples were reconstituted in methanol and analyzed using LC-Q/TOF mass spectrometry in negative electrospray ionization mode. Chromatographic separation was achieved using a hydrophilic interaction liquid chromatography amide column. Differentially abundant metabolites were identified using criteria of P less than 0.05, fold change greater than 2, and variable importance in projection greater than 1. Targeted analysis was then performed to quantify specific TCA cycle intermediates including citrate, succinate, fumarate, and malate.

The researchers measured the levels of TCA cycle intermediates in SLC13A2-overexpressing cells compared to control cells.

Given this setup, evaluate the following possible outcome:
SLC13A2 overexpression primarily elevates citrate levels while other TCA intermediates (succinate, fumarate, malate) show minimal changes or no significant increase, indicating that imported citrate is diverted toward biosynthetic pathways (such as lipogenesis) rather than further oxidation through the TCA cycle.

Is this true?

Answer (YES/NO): NO